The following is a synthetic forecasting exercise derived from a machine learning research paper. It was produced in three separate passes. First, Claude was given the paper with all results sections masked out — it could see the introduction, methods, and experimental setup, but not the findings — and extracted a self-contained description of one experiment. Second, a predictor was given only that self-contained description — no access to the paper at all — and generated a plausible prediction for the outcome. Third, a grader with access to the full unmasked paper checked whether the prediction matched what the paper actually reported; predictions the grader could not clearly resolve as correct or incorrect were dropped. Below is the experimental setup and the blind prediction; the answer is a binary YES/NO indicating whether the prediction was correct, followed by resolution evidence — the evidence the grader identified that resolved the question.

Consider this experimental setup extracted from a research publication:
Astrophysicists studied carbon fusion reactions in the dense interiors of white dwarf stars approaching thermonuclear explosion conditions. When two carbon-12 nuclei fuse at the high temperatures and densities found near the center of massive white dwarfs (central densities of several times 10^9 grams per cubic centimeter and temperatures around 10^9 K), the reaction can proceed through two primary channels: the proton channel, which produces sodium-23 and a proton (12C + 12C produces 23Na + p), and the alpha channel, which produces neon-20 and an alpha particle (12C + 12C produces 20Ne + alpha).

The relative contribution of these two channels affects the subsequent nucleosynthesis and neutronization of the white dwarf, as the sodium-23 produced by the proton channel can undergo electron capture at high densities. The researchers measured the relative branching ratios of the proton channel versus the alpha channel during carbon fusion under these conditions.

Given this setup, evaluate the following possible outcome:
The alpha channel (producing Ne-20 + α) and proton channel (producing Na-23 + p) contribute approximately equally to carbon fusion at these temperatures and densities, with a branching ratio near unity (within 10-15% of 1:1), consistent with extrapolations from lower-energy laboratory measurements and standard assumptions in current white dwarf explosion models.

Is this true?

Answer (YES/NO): NO